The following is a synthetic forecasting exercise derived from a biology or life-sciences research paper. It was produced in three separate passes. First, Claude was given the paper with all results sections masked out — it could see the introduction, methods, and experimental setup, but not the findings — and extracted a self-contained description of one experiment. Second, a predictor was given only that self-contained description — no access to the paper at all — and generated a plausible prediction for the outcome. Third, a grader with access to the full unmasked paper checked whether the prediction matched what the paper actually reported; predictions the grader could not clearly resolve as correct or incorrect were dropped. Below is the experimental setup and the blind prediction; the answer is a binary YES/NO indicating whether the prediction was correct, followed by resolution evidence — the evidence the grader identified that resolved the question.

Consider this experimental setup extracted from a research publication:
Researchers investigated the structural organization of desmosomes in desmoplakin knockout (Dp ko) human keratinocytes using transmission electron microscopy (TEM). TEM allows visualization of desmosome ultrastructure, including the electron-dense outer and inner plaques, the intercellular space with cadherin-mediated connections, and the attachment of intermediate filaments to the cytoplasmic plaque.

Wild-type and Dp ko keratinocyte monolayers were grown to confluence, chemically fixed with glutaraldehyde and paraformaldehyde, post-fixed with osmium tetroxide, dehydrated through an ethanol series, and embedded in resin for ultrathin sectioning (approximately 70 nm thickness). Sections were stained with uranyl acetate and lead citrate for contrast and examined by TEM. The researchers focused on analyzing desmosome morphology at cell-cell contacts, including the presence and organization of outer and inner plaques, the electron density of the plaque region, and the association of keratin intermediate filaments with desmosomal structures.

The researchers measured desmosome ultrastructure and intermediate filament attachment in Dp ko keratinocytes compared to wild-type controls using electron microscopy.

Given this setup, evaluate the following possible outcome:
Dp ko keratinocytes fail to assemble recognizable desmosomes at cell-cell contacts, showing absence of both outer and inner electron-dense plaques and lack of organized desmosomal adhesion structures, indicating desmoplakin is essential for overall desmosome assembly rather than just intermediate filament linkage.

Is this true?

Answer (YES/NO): YES